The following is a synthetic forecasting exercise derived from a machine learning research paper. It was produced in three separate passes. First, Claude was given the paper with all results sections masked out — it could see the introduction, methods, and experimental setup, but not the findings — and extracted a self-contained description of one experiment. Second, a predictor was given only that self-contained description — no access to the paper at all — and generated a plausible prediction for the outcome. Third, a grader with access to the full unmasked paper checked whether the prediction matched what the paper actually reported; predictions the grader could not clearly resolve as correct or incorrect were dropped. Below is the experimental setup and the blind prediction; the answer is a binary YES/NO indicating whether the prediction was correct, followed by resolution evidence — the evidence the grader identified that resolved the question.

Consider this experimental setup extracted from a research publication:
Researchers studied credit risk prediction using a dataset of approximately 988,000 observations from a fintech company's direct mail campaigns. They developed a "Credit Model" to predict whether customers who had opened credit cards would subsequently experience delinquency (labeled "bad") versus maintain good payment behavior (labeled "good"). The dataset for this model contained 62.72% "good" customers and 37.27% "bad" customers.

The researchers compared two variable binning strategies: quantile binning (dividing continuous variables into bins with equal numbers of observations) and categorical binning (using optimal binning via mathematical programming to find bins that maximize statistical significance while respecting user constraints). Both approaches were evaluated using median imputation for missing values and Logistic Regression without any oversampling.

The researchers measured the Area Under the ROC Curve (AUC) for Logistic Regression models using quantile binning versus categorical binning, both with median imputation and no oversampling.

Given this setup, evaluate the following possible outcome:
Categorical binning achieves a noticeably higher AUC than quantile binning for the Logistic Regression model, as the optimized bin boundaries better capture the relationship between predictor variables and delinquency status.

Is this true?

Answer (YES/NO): YES